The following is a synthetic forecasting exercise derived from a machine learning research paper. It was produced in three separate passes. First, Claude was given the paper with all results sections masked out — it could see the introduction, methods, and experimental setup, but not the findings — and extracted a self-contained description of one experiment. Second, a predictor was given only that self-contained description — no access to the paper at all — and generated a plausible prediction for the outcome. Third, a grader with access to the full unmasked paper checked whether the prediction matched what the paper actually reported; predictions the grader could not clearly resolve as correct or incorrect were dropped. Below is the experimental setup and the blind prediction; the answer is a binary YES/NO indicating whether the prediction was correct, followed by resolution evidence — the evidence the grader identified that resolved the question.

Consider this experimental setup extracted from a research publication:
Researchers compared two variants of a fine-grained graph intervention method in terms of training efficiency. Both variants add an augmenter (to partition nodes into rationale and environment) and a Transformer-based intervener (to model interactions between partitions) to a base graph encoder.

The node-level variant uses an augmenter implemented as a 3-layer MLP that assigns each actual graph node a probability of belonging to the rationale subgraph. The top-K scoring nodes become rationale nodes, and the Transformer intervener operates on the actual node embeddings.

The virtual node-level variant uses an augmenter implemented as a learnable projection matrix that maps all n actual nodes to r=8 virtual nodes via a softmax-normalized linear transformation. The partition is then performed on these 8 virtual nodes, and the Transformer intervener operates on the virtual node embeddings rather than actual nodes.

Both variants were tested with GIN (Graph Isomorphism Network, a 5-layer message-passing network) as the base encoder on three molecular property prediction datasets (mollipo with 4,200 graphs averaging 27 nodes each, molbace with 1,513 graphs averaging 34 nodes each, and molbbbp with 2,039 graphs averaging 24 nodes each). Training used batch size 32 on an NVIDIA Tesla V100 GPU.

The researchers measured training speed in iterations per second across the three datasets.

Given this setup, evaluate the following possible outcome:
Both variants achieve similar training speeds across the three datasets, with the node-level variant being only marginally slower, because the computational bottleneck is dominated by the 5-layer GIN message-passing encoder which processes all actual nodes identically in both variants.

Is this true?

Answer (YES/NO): YES